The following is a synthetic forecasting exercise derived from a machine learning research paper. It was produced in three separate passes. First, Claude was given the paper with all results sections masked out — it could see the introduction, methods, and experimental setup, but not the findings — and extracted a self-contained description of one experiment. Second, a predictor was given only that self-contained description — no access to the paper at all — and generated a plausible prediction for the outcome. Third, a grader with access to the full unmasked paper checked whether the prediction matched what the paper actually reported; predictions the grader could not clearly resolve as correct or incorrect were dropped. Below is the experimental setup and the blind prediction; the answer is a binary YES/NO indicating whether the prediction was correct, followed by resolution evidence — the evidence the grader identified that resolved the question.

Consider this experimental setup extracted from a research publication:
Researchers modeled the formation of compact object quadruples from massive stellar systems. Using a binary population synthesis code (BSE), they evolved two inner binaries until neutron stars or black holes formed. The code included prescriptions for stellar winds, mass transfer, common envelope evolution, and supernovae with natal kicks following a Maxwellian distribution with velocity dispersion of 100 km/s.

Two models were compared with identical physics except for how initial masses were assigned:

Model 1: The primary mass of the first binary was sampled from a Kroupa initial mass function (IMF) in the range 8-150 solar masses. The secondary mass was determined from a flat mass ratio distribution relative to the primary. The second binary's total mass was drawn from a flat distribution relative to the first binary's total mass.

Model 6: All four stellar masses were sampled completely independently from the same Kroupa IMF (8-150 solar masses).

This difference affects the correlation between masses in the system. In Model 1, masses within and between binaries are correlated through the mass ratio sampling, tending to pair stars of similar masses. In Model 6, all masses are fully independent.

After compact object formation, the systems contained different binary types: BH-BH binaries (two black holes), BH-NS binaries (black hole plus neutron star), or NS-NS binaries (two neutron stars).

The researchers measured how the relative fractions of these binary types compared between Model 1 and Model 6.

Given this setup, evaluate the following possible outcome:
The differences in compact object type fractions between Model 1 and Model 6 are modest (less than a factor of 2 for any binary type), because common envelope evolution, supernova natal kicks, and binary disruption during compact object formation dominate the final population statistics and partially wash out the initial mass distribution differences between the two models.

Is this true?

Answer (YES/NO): NO